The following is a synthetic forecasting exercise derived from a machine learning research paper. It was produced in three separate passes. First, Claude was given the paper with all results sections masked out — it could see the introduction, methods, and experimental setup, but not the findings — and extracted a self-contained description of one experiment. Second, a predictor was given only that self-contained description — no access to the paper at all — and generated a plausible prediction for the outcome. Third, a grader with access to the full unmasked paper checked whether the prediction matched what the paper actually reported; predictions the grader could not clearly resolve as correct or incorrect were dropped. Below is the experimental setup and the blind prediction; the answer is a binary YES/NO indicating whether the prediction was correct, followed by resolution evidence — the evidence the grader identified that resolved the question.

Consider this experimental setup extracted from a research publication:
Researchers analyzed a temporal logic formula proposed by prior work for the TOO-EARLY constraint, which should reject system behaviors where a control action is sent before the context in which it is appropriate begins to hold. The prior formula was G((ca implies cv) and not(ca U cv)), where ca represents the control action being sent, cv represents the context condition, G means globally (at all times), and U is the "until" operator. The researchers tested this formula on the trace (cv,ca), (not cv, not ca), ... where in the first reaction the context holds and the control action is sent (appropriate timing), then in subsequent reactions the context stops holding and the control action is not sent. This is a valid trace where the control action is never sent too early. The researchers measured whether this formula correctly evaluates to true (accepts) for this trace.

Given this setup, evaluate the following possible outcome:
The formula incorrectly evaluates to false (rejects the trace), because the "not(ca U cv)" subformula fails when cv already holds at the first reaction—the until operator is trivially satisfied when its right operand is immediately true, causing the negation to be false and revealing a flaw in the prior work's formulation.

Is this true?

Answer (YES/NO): YES